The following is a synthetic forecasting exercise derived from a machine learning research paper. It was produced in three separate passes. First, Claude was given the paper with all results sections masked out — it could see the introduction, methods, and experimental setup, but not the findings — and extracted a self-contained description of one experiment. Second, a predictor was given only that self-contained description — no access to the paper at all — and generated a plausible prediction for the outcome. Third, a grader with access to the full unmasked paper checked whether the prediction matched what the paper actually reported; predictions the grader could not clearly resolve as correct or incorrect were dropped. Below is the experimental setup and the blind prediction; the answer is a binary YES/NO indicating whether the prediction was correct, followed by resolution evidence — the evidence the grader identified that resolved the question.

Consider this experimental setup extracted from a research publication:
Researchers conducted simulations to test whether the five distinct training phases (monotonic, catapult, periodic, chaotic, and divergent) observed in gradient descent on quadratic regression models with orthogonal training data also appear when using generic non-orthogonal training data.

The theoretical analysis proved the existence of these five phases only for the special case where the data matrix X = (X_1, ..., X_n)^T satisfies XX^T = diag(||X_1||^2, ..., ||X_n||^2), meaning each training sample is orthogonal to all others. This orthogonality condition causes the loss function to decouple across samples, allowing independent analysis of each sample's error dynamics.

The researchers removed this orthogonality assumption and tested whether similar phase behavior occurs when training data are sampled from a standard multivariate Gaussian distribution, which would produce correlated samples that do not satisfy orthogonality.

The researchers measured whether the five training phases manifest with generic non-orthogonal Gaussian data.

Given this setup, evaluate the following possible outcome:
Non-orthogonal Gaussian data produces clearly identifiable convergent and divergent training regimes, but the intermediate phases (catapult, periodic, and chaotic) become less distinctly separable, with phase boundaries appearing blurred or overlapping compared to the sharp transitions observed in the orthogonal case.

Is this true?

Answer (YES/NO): NO